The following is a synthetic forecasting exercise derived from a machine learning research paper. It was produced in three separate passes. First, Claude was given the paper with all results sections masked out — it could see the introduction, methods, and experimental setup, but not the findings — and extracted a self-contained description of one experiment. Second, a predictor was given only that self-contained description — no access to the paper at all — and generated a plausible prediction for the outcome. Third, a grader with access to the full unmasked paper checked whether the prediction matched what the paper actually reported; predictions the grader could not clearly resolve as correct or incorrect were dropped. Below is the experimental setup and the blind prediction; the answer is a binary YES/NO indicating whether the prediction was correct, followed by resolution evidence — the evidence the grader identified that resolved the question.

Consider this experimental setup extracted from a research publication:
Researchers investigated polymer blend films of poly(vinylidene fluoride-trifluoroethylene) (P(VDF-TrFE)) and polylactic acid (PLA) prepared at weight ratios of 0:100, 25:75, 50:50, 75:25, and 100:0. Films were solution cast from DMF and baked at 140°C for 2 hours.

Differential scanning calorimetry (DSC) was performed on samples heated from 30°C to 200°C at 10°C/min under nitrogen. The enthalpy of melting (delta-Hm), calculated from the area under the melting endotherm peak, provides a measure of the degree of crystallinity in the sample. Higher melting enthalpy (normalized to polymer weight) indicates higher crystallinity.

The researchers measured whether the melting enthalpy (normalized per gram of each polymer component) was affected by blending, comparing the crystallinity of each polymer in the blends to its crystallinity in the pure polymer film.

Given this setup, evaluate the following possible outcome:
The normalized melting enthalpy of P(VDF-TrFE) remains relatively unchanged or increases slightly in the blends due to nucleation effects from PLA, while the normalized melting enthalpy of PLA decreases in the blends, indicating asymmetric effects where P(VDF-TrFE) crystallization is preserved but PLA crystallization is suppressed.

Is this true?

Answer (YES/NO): NO